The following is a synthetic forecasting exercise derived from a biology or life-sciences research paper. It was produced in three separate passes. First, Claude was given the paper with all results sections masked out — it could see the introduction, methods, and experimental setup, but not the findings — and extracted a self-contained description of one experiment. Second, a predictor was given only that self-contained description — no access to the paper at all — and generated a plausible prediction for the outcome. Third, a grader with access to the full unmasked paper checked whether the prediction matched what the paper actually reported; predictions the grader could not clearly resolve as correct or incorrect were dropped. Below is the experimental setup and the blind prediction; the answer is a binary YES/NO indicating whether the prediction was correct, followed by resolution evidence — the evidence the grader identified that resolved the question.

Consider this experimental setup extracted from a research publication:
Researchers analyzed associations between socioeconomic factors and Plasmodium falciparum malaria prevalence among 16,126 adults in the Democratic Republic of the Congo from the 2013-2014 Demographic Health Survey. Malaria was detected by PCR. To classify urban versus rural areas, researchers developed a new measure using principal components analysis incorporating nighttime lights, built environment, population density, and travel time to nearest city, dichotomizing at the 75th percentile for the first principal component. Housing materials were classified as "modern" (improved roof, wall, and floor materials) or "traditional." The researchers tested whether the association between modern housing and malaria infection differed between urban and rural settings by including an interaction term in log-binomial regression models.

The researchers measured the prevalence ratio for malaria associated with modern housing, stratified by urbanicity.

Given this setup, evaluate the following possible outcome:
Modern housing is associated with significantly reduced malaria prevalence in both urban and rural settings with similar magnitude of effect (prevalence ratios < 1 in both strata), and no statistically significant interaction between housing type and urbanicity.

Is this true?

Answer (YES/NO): NO